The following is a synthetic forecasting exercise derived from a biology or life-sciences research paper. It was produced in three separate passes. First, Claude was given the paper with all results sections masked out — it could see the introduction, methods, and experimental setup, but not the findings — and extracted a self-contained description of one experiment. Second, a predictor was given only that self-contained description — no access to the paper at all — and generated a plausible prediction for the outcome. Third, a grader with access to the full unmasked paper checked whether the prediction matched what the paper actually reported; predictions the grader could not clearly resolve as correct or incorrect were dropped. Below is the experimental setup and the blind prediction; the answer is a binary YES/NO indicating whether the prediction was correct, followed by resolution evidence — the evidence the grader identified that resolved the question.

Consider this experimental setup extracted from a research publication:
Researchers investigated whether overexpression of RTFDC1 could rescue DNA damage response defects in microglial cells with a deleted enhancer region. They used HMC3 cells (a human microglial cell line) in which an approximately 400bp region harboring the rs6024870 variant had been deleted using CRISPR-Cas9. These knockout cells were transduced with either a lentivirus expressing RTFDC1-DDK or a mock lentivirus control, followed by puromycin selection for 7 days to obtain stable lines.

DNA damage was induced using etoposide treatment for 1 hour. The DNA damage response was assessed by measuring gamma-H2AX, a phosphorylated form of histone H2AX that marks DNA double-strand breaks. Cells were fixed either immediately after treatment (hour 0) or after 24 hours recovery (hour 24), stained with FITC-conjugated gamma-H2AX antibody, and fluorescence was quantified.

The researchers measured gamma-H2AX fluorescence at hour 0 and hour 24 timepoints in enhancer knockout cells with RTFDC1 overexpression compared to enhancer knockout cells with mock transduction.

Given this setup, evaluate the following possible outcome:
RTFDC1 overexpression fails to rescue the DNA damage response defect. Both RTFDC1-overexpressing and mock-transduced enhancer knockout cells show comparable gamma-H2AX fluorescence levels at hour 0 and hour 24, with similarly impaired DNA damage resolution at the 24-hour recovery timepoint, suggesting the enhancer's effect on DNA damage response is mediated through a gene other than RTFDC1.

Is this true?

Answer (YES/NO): NO